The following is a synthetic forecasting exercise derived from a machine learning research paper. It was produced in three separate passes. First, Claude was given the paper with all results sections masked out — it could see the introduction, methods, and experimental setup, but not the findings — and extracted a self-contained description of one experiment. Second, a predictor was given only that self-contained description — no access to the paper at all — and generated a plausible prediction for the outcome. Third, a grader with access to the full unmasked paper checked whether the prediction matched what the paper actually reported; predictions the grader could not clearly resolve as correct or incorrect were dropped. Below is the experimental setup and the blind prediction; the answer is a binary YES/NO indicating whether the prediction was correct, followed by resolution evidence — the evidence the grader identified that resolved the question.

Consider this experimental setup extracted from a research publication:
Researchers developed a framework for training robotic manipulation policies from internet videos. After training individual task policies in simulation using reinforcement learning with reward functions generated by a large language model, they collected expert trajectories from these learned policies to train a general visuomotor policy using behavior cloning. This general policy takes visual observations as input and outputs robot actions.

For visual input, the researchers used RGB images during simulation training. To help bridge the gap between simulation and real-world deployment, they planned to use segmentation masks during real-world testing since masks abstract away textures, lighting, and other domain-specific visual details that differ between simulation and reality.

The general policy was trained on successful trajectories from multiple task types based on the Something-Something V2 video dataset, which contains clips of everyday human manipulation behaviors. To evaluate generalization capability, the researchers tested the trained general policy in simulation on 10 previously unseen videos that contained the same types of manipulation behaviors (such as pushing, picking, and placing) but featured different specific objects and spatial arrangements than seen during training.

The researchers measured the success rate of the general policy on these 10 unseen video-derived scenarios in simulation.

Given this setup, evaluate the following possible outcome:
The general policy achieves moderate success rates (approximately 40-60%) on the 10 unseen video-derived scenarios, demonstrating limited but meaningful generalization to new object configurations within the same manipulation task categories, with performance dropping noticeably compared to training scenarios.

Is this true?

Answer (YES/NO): NO